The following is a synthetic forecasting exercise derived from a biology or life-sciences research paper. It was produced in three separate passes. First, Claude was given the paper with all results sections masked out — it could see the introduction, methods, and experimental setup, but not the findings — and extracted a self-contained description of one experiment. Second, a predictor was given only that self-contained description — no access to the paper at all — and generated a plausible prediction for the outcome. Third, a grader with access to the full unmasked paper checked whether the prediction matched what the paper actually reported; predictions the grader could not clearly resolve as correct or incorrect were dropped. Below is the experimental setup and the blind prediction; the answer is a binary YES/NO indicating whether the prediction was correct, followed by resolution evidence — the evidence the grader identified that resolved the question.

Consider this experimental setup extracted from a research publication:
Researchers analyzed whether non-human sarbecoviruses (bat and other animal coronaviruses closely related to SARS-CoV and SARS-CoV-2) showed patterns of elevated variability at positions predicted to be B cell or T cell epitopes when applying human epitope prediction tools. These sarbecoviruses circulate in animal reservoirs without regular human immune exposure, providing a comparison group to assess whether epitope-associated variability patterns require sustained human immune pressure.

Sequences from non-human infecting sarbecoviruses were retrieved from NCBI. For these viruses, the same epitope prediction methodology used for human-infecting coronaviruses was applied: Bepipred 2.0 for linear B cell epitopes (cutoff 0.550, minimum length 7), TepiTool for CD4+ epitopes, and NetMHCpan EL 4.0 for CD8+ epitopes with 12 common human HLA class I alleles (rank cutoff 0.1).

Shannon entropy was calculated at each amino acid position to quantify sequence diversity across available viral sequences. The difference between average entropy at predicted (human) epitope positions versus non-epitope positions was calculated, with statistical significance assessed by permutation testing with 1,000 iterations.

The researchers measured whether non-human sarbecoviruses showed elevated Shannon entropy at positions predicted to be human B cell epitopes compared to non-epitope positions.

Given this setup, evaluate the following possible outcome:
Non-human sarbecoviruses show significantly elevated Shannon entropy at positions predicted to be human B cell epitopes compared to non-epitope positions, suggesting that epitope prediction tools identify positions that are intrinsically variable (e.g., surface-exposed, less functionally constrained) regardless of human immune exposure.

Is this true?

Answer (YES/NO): YES